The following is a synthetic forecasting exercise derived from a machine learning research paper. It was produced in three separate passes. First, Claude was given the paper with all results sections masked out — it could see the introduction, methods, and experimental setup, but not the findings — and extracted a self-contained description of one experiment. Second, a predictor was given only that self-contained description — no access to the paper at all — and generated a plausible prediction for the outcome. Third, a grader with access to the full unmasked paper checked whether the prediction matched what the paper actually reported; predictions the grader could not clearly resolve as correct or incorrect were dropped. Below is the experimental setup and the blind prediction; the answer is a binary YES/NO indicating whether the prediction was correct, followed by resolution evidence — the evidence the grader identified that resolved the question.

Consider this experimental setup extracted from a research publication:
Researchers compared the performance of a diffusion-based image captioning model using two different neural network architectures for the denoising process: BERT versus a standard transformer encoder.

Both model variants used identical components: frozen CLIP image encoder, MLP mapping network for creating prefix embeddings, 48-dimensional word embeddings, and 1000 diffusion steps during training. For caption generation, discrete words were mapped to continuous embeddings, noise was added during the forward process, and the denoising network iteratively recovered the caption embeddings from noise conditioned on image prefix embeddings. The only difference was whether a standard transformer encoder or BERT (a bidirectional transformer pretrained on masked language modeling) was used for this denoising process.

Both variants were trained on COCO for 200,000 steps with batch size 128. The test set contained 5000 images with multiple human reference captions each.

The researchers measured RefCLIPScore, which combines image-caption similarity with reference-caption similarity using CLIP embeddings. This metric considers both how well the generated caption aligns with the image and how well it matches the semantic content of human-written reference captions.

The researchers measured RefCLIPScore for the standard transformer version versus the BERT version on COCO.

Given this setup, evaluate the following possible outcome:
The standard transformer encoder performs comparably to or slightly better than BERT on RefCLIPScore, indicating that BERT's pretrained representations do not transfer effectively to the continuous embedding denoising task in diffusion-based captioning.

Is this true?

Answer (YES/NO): NO